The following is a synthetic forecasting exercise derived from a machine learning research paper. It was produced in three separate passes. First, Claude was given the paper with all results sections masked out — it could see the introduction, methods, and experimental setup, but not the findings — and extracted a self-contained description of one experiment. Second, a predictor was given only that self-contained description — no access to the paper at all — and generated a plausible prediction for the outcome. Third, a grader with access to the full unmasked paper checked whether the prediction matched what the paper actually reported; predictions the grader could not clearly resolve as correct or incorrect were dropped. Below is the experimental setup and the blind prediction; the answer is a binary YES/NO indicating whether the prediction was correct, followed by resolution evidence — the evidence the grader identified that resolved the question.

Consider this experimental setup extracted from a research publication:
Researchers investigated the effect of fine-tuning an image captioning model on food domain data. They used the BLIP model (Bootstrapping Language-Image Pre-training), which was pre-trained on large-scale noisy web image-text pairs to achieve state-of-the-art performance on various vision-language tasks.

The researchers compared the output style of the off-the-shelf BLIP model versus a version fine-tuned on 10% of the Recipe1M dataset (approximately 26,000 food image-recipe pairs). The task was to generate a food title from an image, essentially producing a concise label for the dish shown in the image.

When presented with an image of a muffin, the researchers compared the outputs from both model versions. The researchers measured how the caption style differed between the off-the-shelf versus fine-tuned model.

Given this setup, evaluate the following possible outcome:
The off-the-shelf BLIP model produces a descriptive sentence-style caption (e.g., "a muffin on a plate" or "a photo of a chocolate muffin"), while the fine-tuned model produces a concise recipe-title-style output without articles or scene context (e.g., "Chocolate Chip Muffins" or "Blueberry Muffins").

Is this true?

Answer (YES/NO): YES